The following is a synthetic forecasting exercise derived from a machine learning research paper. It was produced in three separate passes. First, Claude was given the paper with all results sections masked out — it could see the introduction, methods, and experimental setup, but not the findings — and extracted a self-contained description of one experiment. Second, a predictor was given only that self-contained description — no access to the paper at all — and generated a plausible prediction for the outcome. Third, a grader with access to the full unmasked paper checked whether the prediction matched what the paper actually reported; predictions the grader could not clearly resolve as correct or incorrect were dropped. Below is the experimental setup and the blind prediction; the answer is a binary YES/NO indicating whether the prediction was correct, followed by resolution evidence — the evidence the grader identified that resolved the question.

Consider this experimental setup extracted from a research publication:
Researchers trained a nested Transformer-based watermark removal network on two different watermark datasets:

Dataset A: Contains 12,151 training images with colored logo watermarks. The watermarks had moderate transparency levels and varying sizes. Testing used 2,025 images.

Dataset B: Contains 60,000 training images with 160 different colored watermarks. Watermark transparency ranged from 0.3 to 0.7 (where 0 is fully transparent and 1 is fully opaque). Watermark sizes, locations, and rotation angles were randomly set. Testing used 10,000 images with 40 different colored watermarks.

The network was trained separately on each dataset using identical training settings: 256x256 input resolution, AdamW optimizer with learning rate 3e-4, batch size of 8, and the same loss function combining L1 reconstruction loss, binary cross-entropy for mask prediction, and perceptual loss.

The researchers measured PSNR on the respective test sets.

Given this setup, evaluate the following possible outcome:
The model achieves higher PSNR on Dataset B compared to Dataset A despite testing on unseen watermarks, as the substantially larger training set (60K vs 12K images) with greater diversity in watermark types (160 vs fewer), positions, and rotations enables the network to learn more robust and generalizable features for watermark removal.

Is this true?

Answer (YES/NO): NO